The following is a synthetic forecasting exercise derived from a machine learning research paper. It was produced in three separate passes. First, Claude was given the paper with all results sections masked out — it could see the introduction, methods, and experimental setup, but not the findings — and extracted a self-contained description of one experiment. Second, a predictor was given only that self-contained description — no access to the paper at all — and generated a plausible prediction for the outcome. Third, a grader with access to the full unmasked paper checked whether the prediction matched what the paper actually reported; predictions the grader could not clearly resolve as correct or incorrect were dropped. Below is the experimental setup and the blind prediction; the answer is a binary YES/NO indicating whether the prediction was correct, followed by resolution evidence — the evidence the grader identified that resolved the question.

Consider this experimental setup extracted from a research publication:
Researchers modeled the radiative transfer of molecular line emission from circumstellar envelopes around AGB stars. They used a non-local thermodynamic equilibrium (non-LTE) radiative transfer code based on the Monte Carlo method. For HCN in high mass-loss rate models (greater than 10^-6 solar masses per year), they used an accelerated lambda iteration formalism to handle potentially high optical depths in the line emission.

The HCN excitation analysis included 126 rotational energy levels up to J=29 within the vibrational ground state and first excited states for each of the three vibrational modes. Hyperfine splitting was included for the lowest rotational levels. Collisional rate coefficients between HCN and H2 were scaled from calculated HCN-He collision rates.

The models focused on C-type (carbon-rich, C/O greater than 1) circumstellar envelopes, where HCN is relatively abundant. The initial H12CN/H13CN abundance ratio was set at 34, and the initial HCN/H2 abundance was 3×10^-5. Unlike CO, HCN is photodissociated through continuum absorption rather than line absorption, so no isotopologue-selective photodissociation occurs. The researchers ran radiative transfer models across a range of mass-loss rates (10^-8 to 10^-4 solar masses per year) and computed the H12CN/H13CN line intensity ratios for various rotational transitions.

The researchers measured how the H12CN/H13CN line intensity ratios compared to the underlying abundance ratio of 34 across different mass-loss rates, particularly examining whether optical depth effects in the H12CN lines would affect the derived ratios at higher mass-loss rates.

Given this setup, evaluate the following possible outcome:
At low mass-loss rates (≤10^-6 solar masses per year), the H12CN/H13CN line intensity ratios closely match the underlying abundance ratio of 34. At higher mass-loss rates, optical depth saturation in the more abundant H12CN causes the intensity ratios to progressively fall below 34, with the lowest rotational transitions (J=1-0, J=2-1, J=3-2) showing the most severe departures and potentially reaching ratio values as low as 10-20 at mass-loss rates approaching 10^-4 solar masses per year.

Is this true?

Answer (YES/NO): NO